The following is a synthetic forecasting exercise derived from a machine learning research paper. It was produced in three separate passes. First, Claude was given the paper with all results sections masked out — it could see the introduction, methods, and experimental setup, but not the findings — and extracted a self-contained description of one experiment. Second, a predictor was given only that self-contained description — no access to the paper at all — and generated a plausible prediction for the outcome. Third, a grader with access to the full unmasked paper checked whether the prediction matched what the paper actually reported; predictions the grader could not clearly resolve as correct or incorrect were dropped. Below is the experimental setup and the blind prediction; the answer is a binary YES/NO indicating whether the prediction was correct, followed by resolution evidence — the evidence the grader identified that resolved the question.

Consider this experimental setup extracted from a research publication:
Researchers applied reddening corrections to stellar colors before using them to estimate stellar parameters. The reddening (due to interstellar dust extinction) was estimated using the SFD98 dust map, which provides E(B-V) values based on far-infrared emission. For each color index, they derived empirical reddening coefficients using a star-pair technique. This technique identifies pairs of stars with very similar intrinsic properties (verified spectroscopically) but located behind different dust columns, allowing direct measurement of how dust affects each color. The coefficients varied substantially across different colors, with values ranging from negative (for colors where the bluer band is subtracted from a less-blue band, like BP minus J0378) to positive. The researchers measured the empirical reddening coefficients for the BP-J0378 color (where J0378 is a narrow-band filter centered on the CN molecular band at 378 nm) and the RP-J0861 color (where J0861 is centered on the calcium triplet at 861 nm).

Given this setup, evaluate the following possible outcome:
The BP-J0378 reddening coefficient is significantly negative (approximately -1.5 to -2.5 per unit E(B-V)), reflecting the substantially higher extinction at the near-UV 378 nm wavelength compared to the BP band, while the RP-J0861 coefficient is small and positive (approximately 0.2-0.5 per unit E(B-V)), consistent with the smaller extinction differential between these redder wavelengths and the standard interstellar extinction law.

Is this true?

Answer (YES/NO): NO